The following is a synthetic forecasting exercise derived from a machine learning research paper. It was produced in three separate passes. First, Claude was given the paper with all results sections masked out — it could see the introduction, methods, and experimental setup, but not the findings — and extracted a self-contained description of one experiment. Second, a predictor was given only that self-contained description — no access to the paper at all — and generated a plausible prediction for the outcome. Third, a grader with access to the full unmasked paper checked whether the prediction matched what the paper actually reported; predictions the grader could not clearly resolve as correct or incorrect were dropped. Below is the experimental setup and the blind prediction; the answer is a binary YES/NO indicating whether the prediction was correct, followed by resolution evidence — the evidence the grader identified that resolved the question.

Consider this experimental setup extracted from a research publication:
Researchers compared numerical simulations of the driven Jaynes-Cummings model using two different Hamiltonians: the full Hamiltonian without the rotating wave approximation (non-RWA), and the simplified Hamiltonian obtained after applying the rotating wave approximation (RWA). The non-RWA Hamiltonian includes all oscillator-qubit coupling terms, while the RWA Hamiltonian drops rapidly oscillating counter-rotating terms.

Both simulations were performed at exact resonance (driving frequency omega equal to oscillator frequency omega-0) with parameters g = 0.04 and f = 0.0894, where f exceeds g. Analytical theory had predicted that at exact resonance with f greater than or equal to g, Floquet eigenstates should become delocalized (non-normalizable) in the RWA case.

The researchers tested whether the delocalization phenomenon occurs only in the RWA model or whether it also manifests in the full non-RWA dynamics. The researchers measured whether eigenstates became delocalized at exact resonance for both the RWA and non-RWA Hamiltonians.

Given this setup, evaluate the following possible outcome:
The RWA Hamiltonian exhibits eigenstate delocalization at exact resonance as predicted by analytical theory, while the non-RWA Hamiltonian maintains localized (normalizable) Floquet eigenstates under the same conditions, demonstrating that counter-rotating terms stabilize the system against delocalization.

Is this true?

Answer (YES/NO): NO